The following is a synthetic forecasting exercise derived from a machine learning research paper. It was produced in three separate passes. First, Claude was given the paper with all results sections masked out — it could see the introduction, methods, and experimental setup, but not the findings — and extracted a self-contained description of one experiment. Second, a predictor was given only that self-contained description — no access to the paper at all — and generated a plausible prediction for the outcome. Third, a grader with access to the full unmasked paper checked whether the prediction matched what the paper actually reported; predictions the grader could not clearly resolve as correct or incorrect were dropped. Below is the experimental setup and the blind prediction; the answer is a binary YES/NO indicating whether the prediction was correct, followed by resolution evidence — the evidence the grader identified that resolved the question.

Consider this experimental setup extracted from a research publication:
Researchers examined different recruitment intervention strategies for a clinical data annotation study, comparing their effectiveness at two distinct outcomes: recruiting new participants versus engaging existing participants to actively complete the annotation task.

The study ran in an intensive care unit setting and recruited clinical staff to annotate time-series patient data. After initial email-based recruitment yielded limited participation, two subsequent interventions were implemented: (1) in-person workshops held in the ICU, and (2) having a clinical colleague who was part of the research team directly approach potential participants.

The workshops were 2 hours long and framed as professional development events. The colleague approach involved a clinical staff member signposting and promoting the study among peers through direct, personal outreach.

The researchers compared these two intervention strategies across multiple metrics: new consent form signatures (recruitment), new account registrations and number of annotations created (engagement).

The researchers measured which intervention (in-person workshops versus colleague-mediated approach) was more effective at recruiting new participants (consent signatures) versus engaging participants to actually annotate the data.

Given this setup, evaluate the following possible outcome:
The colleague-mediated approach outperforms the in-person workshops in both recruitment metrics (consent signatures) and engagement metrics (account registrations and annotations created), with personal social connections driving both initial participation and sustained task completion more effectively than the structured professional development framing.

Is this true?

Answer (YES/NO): NO